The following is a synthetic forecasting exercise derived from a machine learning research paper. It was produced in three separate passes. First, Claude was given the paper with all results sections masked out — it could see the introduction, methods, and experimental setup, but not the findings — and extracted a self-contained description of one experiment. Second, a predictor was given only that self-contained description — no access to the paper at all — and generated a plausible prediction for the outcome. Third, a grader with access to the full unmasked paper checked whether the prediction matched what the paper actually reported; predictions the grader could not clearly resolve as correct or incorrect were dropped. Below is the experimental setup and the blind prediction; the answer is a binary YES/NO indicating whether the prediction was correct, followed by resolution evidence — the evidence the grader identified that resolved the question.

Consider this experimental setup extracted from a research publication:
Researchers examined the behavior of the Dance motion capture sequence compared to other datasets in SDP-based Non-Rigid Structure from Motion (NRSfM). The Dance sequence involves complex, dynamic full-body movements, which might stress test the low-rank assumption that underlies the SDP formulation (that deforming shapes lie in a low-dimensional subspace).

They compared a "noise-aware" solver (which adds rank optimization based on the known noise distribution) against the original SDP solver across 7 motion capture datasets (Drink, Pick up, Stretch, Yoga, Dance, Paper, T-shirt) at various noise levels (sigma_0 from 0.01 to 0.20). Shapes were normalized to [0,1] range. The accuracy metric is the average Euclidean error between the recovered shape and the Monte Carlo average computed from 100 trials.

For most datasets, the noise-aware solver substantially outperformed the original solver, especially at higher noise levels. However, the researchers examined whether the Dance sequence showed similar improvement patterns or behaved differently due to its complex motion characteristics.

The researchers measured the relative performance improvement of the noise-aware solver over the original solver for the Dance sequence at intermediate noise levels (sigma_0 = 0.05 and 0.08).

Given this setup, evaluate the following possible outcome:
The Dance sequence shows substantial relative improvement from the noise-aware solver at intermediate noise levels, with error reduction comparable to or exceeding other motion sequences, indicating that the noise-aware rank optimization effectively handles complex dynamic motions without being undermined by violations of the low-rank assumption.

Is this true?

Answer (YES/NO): NO